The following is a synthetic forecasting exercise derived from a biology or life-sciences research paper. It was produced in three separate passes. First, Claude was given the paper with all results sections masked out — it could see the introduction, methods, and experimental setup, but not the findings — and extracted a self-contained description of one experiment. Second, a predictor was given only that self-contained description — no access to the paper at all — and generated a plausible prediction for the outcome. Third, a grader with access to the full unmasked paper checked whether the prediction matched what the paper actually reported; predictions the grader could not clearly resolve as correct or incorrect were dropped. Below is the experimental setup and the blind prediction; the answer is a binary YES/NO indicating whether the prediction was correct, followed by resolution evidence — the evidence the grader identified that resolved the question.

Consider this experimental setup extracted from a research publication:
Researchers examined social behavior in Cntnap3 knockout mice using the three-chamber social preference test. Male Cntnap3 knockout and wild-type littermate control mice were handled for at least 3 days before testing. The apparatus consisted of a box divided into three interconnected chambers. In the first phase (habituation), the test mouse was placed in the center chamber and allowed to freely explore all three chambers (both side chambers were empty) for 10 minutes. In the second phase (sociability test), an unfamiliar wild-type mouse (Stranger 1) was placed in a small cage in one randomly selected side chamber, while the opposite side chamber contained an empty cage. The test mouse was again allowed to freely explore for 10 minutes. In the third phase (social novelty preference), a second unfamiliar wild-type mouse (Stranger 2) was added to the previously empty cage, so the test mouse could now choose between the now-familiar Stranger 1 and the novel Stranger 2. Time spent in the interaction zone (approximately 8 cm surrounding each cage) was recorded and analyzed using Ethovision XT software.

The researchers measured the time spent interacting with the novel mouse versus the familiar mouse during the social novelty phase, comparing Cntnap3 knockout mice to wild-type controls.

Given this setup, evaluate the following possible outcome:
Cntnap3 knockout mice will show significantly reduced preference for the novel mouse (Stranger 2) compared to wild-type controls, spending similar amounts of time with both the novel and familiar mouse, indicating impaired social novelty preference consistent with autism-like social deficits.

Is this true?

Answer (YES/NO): NO